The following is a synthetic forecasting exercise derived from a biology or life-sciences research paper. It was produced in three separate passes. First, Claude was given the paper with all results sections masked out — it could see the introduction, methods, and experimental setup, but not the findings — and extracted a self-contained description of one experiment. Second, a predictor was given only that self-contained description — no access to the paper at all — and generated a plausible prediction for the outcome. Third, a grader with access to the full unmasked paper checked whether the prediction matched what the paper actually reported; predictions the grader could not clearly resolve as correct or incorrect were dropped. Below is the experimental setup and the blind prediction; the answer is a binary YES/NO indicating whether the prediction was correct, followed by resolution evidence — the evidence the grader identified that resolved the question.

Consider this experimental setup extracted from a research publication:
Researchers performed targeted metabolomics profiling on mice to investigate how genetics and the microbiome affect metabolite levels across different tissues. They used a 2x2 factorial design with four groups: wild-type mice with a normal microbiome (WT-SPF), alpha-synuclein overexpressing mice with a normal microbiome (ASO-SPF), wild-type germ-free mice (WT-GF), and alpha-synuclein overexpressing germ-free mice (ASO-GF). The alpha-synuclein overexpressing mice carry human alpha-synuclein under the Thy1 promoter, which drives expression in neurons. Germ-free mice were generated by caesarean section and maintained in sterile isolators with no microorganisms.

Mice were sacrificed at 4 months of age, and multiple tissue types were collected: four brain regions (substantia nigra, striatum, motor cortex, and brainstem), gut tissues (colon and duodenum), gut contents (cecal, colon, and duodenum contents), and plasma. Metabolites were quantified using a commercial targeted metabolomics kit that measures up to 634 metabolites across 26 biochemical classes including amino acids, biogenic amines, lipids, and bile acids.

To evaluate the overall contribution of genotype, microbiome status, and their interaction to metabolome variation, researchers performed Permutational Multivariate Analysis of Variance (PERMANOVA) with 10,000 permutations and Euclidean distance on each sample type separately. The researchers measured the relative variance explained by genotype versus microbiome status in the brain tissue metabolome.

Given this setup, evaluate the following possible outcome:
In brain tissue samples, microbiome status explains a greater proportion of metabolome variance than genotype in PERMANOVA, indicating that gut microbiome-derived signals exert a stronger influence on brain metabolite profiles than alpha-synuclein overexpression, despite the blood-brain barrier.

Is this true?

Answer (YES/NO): NO